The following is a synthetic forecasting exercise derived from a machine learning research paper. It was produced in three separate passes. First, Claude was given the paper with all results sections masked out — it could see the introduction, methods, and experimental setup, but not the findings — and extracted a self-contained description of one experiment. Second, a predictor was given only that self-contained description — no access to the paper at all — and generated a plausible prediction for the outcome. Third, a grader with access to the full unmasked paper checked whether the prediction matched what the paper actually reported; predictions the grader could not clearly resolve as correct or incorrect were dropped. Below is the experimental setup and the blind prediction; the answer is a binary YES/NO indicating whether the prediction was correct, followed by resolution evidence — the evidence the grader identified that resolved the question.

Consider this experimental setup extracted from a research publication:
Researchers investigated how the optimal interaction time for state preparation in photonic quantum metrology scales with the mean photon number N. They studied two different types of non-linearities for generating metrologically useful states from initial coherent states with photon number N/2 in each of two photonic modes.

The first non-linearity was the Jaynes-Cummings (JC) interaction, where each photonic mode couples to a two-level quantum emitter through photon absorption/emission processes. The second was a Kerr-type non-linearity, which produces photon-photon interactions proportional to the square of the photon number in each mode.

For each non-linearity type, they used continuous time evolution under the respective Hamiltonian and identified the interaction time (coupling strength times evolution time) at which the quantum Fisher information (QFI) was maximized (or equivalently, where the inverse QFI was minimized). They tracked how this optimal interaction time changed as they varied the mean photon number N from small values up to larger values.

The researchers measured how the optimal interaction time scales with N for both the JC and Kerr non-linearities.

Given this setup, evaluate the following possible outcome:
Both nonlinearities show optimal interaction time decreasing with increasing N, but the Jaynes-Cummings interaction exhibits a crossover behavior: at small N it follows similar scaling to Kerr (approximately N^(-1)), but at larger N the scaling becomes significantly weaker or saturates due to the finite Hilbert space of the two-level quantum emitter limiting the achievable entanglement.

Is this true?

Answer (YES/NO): NO